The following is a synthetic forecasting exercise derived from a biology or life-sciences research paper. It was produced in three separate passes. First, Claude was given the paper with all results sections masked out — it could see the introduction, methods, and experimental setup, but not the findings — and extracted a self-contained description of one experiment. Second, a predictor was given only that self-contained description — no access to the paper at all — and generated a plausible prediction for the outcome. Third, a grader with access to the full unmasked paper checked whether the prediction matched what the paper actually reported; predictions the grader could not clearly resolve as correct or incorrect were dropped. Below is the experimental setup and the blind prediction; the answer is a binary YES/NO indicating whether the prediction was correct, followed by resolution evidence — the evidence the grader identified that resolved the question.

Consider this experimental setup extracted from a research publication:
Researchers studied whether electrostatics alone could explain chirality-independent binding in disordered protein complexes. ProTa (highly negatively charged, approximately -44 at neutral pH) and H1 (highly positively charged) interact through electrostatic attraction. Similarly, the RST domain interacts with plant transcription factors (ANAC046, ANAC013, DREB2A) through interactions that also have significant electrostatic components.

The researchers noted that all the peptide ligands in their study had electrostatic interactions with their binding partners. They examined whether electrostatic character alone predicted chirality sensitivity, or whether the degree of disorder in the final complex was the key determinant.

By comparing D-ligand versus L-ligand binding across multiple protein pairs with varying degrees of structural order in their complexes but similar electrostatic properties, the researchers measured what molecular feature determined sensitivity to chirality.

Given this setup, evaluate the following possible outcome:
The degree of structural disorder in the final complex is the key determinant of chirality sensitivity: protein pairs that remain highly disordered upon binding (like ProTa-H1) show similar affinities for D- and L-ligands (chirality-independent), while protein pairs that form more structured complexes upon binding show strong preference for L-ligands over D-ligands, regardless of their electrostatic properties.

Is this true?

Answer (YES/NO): YES